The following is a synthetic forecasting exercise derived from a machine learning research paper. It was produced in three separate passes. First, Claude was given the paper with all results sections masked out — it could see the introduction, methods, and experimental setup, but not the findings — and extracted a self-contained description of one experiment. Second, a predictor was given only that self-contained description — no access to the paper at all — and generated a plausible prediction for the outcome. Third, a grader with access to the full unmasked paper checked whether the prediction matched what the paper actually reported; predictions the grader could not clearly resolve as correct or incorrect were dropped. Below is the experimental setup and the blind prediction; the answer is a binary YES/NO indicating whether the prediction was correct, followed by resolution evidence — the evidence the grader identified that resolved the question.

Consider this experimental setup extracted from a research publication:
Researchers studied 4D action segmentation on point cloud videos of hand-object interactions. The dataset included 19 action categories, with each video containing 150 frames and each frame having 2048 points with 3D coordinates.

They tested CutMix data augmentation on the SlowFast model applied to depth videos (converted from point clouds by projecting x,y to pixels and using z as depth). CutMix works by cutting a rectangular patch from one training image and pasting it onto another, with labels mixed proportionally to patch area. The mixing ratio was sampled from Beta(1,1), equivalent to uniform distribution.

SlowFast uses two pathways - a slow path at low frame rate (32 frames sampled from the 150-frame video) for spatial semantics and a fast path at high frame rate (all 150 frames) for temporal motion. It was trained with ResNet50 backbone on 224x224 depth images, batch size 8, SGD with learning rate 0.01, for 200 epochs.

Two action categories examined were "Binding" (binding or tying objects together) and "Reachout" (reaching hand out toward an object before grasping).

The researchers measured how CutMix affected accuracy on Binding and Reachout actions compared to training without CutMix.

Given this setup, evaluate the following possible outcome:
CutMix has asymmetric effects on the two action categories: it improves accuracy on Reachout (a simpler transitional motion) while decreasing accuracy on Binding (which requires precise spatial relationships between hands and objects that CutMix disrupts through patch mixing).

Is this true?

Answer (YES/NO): NO